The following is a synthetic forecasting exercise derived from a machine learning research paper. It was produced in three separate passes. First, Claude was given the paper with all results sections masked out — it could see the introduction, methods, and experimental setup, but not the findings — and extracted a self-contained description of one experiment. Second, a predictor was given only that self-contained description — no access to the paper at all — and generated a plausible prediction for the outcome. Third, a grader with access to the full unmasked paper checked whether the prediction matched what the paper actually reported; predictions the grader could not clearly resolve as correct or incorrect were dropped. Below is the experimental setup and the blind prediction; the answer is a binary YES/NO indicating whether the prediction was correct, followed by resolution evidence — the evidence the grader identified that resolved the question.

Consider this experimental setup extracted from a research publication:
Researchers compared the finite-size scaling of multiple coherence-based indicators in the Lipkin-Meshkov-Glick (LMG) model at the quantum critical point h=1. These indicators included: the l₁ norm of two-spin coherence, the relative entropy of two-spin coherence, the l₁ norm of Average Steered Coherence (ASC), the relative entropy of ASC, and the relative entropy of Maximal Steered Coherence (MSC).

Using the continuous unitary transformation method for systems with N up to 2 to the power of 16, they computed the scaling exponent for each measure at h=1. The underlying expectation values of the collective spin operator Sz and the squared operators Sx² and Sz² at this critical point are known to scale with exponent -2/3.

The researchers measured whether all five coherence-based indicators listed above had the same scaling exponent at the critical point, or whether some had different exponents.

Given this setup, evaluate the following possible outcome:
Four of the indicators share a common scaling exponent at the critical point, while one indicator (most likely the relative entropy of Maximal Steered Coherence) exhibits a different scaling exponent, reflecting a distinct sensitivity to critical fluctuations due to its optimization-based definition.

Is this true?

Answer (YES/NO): NO